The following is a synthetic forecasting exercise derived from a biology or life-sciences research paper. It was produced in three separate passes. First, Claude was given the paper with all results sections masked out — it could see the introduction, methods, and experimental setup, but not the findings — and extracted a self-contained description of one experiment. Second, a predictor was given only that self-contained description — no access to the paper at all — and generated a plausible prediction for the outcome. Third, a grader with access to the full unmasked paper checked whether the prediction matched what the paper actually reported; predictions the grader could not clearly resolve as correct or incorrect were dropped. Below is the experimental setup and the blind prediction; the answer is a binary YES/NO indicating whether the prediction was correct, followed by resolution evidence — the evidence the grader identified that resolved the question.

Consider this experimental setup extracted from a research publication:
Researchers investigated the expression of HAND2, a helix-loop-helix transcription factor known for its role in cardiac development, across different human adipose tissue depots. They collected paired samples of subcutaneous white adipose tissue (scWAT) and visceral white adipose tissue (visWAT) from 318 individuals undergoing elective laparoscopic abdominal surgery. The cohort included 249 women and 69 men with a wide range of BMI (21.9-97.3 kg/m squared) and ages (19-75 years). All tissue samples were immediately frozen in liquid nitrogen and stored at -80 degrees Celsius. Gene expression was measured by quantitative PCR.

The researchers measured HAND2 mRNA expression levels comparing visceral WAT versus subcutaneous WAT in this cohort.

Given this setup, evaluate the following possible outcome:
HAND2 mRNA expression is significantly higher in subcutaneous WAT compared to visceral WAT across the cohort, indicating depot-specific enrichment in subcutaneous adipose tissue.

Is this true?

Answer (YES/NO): NO